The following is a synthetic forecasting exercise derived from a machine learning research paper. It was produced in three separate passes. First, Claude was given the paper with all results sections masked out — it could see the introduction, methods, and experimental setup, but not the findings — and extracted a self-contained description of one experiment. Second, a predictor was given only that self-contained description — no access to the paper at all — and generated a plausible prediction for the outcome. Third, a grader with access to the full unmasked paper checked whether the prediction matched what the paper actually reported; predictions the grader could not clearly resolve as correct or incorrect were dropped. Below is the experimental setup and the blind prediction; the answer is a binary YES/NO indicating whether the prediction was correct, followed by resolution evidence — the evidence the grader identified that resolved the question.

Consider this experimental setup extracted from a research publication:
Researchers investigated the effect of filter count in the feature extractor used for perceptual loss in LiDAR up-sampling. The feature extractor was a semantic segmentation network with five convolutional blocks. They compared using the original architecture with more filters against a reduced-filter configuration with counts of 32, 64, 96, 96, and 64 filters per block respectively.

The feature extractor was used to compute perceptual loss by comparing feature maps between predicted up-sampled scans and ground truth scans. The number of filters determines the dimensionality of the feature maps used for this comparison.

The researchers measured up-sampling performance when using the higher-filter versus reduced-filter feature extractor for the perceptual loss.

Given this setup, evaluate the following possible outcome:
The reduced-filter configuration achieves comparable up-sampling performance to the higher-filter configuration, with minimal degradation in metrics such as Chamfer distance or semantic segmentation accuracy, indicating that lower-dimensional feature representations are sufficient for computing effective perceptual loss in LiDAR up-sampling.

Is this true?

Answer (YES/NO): NO